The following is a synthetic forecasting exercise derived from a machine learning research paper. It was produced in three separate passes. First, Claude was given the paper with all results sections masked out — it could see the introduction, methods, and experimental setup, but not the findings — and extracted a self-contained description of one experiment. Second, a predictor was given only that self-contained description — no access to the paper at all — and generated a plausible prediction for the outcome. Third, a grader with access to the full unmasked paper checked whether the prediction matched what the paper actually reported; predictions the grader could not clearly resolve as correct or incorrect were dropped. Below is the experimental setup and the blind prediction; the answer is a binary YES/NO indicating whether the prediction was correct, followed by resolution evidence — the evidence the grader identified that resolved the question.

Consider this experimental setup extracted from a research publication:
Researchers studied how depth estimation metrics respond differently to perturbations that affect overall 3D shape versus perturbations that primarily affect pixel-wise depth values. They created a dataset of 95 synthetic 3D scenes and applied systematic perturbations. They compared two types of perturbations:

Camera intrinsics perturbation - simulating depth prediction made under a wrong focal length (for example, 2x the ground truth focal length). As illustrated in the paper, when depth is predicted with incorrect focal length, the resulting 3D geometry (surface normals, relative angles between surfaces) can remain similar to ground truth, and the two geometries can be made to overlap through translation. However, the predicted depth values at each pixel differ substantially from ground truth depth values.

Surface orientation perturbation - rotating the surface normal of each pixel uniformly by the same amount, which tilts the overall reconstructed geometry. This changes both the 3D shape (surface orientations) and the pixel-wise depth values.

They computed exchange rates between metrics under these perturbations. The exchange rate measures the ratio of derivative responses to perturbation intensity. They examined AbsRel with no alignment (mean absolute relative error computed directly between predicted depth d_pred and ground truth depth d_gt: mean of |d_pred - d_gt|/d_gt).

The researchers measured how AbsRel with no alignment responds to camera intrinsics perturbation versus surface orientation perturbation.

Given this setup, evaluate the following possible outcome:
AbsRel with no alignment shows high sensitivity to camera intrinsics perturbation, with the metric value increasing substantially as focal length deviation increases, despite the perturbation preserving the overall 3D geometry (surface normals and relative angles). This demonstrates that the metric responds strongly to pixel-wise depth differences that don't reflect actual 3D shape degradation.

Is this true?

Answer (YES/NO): YES